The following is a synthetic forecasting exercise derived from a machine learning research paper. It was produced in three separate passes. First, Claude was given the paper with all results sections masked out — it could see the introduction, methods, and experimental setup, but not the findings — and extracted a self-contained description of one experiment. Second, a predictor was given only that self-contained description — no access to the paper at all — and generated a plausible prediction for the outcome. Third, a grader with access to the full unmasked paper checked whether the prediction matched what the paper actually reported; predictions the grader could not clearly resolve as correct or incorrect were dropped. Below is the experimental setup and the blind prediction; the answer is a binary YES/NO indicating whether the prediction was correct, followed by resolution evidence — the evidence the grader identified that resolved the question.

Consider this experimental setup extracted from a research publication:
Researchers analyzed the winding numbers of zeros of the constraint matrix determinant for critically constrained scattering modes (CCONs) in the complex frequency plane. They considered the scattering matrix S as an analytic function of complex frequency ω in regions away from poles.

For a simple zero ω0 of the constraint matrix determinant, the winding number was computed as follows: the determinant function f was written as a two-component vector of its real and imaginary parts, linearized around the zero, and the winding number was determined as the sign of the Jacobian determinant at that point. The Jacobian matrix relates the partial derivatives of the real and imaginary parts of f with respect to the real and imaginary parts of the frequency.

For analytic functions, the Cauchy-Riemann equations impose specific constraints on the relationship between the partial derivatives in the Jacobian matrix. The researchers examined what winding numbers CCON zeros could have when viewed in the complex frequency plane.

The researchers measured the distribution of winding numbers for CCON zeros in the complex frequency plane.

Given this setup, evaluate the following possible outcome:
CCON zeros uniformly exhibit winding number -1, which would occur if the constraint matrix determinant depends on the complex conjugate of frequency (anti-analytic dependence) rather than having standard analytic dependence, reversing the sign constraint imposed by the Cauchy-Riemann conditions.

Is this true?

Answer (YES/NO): NO